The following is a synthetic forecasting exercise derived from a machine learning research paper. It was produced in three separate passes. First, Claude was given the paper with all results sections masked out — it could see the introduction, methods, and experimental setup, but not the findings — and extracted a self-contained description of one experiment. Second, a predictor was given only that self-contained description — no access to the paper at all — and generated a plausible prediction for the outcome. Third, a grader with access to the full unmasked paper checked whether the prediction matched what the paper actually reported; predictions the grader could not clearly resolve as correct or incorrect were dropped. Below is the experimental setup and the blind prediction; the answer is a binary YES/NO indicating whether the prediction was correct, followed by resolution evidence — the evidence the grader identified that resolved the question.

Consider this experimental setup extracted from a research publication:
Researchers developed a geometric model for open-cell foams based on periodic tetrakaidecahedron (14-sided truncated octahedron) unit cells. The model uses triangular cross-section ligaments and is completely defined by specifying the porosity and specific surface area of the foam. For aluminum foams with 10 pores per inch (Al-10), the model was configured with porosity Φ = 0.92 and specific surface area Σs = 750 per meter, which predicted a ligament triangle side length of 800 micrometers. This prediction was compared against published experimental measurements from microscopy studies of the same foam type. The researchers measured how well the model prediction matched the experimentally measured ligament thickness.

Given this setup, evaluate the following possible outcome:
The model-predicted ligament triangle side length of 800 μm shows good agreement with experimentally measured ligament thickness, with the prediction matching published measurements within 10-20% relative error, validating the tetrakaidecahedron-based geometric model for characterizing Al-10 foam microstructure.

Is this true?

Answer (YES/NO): NO